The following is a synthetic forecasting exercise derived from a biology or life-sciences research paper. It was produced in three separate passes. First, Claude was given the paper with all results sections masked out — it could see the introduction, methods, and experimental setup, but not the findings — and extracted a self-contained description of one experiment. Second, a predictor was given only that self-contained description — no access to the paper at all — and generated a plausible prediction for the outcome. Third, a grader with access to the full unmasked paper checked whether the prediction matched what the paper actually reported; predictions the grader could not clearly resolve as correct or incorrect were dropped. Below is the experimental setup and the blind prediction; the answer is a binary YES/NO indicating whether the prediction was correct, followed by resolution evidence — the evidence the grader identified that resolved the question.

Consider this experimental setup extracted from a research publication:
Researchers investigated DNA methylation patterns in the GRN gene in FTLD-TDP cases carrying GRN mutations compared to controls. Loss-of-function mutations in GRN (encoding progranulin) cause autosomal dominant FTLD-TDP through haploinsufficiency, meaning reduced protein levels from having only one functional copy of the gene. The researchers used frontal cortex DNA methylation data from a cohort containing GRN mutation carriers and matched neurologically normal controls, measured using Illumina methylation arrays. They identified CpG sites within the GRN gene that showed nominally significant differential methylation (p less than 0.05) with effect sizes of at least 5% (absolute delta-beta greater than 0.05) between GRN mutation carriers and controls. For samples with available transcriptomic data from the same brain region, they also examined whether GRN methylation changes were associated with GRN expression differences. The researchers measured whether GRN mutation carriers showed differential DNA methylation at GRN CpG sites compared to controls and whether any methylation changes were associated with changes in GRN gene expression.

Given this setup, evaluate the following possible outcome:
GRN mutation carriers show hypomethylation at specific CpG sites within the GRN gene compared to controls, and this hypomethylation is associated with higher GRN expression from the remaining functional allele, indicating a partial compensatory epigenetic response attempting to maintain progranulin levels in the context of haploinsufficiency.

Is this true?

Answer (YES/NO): NO